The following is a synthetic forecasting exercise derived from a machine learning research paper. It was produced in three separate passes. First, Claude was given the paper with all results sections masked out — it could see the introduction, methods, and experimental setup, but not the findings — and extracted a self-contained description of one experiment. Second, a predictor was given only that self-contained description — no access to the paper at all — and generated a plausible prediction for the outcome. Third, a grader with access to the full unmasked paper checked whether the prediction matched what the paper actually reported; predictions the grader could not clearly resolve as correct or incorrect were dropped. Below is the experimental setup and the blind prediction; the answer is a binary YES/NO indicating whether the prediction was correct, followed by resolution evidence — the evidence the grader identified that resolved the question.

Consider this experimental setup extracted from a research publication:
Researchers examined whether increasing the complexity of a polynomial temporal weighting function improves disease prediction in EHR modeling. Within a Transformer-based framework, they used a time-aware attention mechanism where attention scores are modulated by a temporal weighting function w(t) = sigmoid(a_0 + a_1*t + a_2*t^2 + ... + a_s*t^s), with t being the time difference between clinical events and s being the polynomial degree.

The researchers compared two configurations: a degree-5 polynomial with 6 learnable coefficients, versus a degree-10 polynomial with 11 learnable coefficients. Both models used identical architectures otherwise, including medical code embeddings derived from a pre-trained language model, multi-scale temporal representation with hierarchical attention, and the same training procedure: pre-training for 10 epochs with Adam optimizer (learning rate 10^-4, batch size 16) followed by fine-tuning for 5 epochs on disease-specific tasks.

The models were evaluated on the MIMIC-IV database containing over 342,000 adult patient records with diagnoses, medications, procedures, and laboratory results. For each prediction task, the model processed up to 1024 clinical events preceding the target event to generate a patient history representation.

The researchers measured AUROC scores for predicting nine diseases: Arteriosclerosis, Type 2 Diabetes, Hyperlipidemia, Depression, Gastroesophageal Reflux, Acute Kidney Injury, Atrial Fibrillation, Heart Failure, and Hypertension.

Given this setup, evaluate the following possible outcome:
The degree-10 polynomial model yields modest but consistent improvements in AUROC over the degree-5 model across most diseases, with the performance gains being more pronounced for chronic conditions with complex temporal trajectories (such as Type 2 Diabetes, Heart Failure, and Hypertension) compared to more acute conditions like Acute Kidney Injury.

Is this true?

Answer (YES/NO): NO